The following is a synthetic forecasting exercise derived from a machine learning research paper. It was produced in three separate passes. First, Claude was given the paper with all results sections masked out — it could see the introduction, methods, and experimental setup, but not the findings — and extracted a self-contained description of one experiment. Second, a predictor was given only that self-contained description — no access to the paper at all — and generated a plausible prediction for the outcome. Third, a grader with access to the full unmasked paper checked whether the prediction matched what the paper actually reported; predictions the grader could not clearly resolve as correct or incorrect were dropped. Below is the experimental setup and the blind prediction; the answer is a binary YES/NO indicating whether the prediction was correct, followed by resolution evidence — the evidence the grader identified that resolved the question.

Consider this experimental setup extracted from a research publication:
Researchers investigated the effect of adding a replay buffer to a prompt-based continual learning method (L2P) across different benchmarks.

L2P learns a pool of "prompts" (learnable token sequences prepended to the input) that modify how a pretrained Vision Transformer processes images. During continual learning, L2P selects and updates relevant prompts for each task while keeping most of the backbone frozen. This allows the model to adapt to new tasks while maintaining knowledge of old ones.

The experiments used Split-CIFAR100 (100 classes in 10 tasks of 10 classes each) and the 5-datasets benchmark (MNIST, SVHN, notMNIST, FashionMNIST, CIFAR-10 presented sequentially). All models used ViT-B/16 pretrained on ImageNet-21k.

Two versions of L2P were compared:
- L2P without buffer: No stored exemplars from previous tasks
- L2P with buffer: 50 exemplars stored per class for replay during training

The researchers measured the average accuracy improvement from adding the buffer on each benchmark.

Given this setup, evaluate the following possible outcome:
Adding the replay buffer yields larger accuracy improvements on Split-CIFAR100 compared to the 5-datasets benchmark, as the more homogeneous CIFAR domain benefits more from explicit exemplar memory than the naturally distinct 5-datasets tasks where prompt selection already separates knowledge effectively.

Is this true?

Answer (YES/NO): NO